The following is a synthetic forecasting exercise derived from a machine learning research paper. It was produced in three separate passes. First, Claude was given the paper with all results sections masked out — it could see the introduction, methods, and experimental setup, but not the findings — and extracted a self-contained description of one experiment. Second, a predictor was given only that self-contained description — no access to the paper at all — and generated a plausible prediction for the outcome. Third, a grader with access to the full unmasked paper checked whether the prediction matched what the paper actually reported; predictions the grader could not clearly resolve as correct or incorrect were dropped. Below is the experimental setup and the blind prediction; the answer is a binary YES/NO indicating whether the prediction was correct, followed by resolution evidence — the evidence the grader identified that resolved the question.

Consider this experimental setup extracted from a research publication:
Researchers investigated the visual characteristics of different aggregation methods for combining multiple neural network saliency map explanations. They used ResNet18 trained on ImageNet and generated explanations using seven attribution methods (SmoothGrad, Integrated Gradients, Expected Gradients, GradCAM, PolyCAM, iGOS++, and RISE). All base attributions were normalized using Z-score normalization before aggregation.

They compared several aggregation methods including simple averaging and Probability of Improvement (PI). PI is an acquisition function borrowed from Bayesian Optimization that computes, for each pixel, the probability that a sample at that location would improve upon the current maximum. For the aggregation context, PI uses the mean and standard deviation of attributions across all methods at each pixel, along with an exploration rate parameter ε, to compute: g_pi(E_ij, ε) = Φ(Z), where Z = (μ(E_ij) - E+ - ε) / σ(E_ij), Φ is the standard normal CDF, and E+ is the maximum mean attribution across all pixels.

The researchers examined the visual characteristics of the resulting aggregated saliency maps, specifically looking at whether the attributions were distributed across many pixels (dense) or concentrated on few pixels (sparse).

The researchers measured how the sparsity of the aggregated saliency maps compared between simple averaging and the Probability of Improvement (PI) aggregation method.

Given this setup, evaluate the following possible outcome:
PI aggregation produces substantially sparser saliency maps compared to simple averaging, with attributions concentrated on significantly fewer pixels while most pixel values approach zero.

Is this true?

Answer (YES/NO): YES